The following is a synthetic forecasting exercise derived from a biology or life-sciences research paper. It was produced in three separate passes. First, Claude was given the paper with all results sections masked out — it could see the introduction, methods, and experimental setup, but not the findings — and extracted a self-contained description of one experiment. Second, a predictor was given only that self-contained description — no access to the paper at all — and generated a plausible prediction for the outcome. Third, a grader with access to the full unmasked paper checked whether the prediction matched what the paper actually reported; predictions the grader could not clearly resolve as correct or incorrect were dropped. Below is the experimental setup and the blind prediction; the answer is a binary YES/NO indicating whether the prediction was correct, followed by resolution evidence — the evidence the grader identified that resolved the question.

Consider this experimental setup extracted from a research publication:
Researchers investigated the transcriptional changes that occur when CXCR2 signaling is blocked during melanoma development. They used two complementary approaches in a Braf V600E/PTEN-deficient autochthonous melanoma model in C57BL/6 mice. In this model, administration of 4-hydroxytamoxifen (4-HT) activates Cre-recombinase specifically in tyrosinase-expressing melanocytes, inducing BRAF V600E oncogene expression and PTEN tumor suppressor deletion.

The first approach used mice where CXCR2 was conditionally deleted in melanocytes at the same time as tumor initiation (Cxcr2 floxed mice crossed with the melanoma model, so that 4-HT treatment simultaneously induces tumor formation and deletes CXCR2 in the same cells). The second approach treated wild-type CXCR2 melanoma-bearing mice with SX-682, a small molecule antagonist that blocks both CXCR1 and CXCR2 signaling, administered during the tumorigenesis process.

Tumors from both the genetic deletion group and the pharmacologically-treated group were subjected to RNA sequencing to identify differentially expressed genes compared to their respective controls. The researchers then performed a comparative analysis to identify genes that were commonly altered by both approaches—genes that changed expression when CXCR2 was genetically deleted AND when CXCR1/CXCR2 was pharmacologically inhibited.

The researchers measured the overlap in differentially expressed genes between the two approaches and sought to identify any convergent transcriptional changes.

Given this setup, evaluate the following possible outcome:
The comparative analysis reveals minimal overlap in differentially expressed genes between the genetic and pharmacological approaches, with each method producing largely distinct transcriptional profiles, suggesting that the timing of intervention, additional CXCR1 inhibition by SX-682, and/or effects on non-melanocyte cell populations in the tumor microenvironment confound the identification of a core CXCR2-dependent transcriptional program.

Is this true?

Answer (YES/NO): NO